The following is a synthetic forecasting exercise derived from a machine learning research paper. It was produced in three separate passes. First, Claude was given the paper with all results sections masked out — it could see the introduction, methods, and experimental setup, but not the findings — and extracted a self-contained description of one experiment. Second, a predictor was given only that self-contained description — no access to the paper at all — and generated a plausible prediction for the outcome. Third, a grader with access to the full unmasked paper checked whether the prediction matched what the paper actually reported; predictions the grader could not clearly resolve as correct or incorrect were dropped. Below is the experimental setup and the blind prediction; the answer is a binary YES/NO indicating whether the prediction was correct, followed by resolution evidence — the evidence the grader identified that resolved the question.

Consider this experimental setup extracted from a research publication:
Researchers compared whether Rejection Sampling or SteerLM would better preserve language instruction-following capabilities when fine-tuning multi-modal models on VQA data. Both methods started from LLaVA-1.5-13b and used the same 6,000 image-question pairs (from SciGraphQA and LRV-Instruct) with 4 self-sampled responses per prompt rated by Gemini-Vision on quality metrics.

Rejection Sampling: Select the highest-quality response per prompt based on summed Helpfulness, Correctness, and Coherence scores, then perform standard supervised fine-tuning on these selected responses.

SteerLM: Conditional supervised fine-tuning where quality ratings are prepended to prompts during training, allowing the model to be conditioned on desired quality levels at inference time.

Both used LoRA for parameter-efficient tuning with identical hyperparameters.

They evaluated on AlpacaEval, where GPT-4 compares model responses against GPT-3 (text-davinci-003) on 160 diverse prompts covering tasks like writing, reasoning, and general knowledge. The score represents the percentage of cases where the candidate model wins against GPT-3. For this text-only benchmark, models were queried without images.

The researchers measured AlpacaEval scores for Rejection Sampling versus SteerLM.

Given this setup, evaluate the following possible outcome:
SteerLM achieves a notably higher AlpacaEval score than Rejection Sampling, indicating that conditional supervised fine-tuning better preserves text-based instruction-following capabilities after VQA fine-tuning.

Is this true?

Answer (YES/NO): NO